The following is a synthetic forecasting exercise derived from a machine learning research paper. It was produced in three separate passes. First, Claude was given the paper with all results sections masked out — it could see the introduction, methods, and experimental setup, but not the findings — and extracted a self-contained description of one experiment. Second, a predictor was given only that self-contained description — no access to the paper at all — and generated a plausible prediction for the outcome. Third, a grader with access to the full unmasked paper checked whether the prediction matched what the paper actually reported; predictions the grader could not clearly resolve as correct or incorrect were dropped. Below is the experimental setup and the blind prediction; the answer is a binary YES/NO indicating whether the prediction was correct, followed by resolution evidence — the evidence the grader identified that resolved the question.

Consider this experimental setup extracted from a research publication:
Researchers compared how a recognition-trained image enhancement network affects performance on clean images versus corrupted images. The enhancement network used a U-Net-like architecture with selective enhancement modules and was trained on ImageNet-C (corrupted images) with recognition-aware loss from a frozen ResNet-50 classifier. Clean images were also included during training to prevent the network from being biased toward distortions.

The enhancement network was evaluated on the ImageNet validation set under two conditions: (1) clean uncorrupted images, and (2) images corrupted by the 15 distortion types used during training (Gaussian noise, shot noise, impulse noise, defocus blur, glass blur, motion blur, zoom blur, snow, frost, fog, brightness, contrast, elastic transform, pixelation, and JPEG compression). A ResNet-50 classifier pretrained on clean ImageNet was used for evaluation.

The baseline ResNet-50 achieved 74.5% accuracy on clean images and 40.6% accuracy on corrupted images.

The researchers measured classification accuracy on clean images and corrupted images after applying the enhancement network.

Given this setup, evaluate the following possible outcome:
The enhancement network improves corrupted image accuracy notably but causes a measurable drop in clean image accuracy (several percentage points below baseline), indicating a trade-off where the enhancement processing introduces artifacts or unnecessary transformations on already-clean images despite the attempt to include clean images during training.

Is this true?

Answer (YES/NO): NO